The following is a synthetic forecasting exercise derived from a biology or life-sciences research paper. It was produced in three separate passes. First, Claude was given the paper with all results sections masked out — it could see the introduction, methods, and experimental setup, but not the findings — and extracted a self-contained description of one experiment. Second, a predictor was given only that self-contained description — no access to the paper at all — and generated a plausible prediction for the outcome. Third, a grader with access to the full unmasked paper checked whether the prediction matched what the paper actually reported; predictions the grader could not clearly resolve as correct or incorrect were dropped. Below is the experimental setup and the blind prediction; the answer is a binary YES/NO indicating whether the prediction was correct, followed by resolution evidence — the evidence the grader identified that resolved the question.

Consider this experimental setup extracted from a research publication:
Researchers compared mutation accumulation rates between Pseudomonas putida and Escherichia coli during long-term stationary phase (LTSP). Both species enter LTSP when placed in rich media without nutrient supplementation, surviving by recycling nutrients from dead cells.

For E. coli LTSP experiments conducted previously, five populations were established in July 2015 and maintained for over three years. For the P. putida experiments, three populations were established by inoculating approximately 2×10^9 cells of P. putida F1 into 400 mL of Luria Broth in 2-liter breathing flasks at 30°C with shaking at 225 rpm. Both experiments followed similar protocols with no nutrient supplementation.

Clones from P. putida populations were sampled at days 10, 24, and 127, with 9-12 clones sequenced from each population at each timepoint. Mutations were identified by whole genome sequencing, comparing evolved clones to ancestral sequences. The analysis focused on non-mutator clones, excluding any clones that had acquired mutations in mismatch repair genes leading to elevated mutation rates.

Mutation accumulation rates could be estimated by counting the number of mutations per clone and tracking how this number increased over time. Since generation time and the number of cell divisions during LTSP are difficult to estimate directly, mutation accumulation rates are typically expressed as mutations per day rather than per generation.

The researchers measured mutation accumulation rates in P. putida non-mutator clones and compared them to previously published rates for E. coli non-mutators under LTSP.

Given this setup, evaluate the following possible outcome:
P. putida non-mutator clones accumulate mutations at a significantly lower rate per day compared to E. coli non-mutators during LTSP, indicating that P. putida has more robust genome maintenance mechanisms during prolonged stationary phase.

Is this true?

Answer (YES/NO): NO